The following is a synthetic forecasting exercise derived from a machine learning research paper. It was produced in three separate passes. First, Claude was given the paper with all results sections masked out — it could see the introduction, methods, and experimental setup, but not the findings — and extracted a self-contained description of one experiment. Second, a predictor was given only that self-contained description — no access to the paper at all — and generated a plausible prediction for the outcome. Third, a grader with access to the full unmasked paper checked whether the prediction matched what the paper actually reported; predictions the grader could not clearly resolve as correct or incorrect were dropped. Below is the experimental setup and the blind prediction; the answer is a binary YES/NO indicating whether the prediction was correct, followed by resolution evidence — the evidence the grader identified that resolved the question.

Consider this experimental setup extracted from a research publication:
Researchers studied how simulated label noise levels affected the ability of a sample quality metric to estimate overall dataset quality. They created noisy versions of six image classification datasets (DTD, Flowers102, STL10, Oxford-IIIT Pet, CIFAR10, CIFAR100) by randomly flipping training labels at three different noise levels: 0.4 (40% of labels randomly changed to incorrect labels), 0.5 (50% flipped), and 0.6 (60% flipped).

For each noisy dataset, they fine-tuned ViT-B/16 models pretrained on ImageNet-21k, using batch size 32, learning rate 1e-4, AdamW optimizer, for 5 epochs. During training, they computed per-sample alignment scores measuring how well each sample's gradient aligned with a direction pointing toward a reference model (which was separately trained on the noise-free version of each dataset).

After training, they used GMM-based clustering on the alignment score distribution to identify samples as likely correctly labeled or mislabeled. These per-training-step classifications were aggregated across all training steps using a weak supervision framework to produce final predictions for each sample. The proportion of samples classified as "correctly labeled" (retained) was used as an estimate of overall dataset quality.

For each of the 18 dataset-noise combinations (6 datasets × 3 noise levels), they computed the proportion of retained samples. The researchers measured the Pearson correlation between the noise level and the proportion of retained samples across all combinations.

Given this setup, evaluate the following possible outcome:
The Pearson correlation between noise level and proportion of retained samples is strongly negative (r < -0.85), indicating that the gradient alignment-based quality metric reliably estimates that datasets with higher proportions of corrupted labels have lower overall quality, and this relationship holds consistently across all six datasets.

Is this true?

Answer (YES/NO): YES